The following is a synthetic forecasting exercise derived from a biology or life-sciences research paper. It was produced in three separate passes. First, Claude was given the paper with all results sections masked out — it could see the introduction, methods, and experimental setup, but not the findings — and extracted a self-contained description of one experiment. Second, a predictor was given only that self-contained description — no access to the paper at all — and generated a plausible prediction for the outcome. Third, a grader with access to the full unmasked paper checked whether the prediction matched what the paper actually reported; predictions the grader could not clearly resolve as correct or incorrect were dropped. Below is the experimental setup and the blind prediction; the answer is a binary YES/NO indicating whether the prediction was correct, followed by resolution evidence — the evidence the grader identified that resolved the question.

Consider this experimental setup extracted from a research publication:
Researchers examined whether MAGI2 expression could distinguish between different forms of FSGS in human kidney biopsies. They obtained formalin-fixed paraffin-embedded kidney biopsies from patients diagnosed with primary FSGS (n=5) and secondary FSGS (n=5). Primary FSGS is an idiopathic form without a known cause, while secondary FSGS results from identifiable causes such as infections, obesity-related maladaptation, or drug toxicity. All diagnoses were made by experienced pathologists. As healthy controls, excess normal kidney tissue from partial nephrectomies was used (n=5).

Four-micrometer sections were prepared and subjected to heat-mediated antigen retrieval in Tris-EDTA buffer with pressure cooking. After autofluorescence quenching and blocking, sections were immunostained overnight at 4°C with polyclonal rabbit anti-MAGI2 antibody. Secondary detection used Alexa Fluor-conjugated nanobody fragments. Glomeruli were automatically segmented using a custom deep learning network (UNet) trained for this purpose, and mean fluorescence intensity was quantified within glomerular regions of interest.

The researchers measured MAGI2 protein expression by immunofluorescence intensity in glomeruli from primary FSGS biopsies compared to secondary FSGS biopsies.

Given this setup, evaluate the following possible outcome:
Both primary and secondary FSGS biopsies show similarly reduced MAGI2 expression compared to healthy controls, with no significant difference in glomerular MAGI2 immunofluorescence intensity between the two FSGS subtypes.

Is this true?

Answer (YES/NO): NO